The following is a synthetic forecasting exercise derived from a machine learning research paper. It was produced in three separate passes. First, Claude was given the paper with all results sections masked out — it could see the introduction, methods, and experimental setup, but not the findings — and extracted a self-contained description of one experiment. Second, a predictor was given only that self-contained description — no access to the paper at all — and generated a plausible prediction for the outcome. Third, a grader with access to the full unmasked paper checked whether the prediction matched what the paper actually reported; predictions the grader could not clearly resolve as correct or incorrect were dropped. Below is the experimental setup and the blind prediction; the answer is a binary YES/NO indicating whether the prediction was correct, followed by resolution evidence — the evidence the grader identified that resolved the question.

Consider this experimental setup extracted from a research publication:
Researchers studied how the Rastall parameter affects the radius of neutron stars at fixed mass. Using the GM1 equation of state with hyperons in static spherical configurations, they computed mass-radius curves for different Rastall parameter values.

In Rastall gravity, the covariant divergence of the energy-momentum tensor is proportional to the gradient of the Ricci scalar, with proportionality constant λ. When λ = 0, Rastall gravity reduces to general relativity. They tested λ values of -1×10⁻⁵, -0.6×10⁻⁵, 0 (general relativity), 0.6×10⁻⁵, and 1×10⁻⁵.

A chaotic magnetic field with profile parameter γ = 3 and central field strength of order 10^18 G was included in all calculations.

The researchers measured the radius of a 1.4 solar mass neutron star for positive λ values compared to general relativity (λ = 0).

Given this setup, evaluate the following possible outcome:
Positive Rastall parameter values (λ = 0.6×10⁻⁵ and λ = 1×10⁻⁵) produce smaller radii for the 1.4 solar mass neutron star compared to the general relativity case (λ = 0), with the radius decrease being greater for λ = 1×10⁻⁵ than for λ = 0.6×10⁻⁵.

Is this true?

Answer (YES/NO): YES